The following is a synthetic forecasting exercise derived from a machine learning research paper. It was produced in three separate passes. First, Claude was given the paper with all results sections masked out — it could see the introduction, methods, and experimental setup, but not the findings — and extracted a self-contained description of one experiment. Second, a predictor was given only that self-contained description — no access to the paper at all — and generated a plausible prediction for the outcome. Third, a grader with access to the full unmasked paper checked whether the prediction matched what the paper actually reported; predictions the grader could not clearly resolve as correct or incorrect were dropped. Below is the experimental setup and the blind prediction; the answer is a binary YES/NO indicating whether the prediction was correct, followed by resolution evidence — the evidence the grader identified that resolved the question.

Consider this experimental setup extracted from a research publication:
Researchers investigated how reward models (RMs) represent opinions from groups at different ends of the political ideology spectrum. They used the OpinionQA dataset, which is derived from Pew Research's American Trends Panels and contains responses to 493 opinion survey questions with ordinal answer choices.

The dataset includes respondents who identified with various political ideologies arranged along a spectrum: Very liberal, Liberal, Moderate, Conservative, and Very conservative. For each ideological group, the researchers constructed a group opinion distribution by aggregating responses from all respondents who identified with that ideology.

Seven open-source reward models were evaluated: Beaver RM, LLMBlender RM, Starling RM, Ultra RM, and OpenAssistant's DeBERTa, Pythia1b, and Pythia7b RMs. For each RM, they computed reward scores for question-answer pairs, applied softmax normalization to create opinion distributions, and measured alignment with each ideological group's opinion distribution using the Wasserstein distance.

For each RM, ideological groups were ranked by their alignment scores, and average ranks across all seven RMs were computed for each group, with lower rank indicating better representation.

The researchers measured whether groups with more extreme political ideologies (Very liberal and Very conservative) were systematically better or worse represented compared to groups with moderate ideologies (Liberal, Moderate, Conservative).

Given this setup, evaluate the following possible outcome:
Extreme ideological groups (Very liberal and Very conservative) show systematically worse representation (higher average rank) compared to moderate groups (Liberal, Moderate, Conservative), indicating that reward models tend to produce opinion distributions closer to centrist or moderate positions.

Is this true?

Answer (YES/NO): YES